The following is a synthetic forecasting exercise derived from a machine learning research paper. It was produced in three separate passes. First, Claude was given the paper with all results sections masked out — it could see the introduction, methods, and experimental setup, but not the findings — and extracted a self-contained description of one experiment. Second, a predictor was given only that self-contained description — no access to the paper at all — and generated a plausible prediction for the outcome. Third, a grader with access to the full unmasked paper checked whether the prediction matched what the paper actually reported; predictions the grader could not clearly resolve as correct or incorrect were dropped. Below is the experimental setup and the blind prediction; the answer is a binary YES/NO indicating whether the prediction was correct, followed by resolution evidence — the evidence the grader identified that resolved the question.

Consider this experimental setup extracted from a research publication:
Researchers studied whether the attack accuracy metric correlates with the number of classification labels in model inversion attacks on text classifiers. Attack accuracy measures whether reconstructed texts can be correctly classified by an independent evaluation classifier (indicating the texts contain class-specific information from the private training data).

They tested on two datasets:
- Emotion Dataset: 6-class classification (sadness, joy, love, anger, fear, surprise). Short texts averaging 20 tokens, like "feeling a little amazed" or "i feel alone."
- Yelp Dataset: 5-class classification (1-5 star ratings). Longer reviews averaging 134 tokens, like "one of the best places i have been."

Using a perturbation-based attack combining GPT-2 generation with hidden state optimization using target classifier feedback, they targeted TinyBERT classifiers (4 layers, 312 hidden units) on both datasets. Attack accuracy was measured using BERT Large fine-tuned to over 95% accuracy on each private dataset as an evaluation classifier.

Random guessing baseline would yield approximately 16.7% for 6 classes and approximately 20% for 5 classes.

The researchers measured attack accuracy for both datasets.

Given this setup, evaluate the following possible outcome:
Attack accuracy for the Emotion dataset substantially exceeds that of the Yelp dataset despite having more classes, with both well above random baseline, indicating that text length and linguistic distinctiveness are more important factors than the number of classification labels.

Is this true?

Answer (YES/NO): NO